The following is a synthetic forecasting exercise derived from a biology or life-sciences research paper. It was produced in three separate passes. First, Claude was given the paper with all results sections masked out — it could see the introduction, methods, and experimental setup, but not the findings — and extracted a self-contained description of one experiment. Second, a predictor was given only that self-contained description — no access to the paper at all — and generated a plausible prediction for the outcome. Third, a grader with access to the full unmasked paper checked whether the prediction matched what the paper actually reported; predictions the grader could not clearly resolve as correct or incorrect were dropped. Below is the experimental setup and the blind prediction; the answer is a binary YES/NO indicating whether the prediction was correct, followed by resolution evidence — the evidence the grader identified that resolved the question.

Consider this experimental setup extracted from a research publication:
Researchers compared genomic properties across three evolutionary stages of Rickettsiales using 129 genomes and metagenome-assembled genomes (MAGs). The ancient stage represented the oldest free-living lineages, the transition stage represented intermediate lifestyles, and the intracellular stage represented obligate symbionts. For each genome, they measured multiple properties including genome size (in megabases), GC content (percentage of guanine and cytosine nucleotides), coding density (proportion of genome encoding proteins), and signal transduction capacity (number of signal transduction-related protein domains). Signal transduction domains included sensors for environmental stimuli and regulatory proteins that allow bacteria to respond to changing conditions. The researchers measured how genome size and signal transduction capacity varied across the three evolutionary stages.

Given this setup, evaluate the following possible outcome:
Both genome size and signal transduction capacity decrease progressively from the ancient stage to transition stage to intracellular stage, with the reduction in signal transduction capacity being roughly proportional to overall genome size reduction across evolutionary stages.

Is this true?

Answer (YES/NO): NO